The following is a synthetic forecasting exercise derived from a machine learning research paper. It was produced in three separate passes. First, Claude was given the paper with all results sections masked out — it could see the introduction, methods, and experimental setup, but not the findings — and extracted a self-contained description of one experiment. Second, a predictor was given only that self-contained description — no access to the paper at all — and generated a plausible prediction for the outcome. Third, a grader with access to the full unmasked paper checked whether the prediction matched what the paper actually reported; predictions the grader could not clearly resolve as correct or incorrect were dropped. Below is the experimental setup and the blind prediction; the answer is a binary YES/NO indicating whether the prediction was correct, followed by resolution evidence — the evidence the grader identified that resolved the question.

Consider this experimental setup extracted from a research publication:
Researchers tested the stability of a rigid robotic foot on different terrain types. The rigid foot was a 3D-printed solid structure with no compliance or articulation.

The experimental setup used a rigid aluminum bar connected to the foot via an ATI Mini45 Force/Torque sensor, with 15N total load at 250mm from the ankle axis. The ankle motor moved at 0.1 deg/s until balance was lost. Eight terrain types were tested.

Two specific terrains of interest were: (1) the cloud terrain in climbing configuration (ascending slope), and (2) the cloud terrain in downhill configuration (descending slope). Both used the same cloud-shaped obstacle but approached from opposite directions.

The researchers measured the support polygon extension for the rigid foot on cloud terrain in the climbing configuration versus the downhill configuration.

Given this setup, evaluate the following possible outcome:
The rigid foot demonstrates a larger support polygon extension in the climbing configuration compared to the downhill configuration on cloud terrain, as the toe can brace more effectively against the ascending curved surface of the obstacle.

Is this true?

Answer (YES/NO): YES